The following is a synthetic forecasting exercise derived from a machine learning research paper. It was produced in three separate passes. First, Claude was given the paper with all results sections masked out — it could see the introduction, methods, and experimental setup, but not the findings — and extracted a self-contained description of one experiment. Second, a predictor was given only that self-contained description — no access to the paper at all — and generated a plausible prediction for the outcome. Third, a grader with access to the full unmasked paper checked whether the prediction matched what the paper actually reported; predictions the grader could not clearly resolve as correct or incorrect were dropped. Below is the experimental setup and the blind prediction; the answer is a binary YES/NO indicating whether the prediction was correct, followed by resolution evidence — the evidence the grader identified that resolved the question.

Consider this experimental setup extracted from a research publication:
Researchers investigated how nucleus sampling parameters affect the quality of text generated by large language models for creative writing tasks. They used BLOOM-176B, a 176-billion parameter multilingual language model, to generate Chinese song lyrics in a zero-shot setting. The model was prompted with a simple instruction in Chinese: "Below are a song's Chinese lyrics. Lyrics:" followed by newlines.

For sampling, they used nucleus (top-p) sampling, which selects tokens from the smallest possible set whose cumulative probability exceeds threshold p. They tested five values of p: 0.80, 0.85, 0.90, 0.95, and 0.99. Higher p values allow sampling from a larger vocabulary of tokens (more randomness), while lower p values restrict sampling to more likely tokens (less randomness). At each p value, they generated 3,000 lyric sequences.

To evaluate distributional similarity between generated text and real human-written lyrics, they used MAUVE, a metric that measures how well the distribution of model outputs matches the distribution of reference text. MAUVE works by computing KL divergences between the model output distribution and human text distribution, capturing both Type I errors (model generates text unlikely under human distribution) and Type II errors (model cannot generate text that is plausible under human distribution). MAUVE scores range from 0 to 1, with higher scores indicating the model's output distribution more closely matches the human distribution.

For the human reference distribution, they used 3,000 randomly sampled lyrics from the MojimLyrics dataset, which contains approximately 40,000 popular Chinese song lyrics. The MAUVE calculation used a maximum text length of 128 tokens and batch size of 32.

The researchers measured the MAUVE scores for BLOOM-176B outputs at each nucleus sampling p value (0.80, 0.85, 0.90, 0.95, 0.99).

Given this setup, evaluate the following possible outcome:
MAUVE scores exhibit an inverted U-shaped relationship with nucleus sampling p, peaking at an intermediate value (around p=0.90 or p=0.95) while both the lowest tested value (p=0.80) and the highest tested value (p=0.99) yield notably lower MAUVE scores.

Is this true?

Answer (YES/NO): NO